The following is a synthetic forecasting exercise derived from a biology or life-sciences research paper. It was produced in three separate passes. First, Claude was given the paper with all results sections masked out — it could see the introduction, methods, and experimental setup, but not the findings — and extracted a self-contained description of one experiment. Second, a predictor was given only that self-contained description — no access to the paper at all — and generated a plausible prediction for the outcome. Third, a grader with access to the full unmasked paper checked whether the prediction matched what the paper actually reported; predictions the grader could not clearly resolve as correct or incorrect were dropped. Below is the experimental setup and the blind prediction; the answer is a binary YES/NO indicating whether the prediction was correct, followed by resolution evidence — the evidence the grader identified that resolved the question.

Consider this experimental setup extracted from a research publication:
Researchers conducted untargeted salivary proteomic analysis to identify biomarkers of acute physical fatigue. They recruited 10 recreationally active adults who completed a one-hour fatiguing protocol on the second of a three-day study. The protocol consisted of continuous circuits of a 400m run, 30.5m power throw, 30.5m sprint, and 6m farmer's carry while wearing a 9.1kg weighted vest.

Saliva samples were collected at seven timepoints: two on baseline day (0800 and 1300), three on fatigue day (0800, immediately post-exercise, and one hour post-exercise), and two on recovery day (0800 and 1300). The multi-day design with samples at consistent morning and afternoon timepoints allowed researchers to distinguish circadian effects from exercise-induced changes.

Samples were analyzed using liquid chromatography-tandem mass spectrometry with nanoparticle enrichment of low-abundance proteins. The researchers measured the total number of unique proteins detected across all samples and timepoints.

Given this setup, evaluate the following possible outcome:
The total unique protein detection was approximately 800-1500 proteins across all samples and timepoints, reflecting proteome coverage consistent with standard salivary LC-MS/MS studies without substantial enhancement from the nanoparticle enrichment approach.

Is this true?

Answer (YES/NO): NO